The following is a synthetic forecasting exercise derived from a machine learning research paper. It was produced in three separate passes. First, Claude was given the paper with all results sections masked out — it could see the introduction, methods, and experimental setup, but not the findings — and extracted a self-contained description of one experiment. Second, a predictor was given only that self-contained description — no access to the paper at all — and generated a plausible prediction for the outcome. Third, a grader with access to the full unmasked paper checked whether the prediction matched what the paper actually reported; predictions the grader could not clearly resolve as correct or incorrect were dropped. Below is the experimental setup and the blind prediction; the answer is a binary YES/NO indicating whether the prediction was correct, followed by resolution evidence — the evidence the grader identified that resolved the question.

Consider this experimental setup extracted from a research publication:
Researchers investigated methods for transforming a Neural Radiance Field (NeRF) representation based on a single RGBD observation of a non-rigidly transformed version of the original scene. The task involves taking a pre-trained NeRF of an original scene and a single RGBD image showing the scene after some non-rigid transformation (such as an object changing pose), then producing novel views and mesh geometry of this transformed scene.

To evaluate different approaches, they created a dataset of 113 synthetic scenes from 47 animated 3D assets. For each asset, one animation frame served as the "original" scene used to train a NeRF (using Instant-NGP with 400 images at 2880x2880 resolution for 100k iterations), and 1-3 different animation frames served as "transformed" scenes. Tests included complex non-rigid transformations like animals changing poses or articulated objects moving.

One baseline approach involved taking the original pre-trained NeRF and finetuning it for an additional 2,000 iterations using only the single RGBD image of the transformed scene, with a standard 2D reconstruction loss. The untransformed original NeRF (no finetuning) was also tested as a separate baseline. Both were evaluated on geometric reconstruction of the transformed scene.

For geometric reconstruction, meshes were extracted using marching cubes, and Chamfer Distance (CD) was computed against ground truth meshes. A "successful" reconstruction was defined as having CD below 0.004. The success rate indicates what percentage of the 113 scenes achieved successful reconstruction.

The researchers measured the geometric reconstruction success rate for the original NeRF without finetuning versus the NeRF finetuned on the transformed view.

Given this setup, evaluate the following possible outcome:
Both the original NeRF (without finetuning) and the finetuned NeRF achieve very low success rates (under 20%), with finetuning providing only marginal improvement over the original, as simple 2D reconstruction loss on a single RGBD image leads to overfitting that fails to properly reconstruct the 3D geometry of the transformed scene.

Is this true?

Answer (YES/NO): NO